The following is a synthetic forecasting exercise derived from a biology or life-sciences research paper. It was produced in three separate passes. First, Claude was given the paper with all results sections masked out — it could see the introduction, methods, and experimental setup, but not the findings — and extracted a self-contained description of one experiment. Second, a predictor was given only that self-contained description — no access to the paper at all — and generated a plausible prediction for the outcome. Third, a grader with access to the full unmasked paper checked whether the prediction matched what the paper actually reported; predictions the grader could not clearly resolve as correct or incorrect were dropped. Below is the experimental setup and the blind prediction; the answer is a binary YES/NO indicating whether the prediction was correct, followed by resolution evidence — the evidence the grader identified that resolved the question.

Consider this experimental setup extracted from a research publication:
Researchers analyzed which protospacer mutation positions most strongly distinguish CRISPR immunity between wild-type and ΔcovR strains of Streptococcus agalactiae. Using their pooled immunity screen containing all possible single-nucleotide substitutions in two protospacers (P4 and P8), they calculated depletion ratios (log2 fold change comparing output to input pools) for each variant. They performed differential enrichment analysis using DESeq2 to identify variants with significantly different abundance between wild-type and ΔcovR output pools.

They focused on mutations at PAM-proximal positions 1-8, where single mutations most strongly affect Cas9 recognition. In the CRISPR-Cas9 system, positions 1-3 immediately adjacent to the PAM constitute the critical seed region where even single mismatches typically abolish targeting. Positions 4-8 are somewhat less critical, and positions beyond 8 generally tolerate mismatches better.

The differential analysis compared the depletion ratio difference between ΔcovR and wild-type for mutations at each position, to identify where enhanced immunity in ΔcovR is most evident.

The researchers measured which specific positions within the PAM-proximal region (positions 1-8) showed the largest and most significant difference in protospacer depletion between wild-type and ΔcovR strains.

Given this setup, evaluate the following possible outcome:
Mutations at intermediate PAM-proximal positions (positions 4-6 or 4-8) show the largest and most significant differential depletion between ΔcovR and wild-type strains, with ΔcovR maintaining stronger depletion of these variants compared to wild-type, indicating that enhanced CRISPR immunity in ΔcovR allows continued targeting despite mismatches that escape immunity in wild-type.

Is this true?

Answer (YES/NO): YES